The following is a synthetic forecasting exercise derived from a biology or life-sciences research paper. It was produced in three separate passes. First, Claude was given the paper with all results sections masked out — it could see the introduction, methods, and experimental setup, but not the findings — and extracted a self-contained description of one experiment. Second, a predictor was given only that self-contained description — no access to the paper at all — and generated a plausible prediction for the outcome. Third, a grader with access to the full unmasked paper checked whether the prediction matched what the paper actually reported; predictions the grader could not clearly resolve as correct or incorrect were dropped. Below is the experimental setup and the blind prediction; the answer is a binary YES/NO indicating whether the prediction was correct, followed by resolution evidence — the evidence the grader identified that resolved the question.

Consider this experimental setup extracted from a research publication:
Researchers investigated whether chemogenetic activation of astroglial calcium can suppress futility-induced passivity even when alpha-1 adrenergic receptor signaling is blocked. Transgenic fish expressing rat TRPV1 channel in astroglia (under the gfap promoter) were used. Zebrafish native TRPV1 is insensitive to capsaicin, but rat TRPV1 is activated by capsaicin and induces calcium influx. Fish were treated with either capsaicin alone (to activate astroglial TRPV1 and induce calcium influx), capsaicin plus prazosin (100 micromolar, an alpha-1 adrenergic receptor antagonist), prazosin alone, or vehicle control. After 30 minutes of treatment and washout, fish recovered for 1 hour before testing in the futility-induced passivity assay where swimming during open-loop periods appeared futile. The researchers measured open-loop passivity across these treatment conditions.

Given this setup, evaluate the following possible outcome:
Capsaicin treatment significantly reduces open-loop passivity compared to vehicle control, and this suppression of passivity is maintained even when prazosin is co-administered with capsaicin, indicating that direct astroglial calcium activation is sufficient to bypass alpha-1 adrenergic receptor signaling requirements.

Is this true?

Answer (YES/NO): YES